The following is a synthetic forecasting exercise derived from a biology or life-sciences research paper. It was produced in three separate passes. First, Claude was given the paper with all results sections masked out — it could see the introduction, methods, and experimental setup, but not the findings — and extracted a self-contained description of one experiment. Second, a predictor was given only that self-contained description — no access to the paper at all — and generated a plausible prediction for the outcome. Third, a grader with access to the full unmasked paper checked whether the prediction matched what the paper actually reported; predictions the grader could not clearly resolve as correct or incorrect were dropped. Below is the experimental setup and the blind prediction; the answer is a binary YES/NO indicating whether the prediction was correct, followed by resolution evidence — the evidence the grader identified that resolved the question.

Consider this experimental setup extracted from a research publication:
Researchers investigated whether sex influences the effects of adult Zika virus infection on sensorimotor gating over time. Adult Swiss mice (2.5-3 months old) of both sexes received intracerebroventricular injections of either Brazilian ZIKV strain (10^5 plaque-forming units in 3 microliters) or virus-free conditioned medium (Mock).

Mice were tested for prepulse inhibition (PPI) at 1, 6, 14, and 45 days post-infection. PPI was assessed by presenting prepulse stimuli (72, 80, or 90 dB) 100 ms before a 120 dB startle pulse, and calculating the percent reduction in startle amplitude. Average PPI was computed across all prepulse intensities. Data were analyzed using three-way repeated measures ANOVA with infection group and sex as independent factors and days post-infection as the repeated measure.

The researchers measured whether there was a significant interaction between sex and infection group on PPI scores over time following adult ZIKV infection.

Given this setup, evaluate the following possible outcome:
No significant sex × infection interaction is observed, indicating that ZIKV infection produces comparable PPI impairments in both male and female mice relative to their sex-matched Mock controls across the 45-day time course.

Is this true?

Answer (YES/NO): NO